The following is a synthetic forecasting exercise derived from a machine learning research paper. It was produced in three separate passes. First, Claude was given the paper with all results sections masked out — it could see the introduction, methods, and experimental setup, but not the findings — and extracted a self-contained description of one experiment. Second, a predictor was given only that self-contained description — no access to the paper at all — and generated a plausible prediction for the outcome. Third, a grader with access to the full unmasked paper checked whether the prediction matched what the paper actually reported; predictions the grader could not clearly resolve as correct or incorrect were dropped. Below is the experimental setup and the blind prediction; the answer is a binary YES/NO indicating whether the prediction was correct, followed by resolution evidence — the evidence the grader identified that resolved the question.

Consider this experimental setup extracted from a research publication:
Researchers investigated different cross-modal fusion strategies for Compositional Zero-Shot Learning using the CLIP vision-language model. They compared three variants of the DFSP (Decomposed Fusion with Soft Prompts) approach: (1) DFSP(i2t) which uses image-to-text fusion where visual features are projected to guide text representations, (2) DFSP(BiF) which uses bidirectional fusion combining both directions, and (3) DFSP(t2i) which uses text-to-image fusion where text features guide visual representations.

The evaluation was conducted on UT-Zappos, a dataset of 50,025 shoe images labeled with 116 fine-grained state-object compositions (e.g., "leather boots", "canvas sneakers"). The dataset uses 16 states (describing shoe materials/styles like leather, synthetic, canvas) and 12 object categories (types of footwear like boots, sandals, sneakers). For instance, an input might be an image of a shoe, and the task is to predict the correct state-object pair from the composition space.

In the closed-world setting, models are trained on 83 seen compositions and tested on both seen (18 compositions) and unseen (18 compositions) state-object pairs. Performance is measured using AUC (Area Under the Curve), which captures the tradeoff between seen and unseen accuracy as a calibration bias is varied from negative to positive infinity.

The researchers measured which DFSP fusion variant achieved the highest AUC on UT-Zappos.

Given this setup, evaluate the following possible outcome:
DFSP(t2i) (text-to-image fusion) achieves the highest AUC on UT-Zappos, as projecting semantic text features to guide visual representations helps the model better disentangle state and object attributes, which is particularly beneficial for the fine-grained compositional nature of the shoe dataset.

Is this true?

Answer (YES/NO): YES